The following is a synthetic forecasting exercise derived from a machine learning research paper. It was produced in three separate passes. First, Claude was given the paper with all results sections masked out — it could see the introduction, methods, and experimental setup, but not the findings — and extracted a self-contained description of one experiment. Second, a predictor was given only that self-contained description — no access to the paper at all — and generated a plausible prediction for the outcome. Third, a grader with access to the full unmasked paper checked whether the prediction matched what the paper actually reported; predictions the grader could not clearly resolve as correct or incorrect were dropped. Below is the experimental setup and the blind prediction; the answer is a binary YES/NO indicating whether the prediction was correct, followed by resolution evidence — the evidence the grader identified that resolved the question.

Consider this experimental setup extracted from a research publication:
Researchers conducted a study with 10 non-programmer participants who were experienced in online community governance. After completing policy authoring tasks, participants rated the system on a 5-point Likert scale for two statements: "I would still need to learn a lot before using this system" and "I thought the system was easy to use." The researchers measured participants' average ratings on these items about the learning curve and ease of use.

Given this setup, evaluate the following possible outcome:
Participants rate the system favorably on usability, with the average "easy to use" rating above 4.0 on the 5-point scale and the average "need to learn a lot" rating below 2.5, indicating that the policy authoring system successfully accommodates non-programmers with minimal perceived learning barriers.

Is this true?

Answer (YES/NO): NO